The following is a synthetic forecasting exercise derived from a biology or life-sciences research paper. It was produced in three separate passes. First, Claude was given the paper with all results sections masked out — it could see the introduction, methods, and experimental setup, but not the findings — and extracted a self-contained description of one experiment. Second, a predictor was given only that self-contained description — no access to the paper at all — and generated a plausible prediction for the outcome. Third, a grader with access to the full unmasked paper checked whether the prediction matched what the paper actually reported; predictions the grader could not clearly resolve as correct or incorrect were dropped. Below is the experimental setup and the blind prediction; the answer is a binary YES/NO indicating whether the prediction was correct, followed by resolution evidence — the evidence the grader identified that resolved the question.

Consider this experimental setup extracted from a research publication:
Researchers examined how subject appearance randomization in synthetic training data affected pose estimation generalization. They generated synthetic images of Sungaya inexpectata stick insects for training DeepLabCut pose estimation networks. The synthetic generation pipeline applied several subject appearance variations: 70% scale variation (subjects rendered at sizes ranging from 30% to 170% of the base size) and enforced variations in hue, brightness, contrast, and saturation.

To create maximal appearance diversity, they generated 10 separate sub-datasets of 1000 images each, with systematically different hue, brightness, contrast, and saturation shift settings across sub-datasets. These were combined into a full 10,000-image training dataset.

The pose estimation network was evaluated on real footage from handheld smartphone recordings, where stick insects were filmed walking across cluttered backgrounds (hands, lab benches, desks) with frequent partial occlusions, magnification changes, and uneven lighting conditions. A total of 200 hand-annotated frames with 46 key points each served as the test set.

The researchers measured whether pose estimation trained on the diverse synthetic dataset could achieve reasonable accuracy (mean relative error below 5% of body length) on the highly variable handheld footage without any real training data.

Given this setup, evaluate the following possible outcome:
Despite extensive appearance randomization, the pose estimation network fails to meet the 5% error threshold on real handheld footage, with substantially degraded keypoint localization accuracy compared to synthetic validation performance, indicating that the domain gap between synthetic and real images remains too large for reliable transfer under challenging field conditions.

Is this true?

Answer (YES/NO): NO